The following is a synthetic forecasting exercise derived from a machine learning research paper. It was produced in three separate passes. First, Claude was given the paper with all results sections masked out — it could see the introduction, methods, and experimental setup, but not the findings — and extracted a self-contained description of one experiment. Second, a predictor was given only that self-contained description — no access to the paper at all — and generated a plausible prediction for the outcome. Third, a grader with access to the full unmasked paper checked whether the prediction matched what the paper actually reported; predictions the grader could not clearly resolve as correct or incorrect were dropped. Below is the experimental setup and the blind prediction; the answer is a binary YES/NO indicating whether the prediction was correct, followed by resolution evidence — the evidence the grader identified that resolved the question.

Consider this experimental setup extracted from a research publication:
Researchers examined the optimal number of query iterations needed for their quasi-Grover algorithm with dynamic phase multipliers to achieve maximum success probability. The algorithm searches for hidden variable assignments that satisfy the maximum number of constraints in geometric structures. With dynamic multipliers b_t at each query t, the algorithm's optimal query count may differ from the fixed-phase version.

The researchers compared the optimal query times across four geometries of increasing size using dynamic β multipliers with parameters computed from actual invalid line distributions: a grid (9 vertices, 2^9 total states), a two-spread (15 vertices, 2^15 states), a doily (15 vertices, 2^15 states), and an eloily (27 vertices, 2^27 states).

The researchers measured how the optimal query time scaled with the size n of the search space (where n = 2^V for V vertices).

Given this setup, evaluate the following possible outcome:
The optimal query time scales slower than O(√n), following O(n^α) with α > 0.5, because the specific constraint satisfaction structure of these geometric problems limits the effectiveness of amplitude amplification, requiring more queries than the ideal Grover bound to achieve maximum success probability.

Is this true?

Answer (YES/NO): NO